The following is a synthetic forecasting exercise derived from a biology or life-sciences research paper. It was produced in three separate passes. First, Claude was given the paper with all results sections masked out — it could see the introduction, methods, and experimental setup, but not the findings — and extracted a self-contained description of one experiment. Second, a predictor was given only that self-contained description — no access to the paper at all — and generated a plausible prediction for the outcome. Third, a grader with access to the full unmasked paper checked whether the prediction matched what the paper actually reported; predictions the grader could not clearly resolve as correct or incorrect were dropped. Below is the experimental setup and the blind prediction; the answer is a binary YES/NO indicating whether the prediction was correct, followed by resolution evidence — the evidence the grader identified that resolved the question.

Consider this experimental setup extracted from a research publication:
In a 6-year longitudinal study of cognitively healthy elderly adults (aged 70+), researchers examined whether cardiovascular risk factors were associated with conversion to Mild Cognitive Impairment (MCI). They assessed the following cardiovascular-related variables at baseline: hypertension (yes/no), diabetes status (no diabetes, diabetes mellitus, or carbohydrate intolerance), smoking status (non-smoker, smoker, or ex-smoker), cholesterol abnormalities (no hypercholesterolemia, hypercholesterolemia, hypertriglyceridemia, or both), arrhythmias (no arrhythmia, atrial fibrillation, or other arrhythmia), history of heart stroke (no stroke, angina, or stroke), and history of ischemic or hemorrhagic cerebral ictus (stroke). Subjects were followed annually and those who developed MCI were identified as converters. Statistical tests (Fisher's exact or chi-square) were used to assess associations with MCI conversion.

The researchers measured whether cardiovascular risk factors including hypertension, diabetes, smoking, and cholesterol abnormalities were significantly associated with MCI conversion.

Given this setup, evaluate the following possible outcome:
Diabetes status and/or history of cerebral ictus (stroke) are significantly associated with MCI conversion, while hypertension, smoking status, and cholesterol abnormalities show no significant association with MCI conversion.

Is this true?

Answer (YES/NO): NO